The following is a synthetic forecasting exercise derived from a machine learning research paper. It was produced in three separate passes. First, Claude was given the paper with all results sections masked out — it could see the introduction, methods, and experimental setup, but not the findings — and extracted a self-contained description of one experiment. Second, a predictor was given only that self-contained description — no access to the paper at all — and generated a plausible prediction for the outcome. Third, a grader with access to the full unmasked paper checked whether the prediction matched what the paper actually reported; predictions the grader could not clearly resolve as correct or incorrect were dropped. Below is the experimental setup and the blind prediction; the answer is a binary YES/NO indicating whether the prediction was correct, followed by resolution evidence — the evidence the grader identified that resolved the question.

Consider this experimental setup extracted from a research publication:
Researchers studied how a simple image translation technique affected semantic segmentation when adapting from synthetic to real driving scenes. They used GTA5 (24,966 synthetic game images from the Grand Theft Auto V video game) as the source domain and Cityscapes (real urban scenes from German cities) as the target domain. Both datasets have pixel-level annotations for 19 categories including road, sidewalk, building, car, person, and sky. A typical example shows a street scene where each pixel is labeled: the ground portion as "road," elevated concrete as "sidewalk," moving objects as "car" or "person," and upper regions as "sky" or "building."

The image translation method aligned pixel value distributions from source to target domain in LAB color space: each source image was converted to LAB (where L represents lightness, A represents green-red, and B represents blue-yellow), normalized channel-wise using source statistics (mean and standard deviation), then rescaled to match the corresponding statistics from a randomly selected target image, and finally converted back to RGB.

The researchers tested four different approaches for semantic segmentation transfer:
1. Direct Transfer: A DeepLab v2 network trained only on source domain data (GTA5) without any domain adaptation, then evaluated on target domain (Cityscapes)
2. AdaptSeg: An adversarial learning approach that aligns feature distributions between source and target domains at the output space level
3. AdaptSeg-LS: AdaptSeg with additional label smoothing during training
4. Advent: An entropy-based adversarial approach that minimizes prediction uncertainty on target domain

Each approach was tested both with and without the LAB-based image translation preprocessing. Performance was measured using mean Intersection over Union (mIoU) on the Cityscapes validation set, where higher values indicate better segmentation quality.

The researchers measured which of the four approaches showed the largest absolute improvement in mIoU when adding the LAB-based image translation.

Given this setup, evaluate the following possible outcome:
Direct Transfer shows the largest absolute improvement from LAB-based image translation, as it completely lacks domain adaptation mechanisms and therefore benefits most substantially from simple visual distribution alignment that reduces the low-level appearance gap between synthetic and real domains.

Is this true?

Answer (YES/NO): YES